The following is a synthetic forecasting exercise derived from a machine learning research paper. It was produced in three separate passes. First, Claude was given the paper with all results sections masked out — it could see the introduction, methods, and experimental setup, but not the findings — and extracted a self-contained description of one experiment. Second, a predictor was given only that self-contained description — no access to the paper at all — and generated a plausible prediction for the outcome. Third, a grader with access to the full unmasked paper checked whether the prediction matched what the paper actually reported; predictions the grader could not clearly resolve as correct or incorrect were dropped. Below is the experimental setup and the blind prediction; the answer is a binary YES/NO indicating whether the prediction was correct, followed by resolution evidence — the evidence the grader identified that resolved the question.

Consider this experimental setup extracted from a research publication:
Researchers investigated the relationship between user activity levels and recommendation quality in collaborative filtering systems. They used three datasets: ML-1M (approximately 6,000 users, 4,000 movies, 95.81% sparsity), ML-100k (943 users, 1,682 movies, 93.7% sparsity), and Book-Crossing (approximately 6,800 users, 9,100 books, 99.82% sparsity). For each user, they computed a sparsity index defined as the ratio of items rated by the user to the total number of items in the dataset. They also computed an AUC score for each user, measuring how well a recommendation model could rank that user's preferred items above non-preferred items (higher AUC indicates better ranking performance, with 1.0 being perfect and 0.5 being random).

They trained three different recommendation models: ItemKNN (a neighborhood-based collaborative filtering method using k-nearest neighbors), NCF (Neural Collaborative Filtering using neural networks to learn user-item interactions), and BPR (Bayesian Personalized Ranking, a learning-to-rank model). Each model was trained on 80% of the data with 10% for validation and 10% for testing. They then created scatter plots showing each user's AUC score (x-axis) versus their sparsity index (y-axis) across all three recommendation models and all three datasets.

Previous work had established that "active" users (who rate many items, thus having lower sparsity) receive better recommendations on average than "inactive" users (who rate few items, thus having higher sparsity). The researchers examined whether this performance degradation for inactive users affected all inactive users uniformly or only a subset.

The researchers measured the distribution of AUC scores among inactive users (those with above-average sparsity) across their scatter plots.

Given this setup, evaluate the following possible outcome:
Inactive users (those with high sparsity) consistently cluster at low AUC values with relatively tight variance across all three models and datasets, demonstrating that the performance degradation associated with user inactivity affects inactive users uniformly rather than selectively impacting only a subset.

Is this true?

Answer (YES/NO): NO